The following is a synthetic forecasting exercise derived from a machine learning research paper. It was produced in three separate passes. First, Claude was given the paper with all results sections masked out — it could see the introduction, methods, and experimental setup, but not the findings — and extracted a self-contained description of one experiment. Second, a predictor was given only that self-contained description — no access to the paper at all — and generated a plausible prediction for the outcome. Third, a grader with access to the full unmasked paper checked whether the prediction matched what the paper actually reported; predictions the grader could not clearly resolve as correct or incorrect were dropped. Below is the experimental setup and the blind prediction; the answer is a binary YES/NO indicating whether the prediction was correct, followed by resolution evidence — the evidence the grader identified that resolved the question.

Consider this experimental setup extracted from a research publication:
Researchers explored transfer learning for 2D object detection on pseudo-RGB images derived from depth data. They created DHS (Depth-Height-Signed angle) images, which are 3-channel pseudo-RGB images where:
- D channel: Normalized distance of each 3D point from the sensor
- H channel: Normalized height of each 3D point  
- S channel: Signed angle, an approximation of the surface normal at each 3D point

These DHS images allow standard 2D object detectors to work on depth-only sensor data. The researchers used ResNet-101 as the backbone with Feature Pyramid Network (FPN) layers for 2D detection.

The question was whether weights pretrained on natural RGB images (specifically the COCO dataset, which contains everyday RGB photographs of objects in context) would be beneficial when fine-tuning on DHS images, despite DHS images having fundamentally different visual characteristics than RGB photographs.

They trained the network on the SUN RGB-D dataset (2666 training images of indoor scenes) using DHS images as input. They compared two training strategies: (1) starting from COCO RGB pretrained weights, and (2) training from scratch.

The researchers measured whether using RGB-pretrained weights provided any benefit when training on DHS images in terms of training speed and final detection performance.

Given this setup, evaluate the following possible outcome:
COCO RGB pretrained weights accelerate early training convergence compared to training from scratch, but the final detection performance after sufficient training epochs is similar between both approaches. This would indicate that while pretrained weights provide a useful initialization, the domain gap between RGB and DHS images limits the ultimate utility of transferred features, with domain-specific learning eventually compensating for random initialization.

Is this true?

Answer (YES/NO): NO